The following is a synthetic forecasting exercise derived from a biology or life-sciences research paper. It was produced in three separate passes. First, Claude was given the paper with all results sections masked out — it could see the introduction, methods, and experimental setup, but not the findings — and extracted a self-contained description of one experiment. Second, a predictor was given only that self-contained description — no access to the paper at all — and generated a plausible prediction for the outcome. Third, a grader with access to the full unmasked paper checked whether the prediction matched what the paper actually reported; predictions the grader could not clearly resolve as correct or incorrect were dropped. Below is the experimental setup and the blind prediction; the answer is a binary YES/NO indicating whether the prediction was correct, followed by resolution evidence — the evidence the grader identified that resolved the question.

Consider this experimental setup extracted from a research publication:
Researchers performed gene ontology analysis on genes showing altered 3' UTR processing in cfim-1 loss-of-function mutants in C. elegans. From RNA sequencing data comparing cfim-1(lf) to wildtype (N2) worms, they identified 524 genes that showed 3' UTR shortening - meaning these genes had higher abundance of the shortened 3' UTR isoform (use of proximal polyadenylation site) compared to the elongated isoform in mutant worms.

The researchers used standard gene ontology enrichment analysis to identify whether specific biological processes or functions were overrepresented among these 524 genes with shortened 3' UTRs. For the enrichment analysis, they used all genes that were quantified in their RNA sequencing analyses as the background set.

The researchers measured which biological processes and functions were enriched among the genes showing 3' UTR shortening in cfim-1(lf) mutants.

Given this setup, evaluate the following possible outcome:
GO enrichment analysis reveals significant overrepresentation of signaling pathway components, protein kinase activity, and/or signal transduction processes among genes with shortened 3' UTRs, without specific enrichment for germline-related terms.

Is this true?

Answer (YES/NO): NO